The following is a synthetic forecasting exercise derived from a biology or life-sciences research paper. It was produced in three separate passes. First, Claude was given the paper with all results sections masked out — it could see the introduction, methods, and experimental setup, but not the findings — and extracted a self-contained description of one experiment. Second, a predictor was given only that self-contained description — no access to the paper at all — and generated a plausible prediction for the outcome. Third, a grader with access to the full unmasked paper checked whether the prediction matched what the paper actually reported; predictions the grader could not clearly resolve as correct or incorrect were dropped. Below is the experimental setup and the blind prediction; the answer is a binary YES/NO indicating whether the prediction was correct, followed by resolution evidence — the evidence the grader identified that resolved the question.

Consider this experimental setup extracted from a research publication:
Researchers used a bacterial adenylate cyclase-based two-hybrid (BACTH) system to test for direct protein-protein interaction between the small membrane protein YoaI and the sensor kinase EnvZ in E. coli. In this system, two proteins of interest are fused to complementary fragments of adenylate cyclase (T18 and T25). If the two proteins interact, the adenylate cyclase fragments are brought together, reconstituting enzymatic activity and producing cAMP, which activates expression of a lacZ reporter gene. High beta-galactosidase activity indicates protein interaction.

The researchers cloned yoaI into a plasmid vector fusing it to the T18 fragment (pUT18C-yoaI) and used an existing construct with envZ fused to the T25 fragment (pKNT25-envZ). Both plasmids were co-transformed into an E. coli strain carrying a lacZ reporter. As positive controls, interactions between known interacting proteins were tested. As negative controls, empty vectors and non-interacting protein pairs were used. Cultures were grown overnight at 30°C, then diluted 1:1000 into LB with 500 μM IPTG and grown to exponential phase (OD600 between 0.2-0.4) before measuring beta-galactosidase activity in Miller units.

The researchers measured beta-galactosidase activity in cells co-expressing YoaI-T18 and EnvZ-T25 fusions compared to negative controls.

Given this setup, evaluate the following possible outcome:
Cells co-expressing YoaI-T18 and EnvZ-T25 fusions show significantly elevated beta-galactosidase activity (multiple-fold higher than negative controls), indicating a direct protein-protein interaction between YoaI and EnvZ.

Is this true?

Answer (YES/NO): YES